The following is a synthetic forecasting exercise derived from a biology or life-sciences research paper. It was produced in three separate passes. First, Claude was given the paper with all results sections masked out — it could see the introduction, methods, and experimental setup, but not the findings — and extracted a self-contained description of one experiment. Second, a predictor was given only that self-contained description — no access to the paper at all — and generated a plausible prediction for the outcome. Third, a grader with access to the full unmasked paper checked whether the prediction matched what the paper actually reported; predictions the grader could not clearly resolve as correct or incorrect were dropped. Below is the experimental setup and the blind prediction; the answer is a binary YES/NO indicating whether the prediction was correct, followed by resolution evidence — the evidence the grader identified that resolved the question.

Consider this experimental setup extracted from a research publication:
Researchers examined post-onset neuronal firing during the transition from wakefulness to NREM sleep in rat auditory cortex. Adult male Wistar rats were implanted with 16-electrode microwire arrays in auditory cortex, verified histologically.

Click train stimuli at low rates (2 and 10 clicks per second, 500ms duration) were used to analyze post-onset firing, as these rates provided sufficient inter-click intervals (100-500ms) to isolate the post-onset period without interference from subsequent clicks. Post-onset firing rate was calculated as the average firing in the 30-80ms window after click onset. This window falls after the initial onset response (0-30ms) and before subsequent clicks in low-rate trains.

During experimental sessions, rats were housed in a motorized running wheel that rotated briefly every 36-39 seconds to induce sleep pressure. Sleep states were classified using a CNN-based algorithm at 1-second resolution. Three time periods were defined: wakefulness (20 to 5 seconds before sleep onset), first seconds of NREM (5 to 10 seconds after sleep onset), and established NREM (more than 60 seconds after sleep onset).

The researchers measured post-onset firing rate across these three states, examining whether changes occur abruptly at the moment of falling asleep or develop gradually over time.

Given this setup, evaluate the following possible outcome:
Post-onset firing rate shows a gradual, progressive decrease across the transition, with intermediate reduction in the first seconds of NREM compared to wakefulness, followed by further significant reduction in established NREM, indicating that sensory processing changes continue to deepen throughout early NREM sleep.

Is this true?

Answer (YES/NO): NO